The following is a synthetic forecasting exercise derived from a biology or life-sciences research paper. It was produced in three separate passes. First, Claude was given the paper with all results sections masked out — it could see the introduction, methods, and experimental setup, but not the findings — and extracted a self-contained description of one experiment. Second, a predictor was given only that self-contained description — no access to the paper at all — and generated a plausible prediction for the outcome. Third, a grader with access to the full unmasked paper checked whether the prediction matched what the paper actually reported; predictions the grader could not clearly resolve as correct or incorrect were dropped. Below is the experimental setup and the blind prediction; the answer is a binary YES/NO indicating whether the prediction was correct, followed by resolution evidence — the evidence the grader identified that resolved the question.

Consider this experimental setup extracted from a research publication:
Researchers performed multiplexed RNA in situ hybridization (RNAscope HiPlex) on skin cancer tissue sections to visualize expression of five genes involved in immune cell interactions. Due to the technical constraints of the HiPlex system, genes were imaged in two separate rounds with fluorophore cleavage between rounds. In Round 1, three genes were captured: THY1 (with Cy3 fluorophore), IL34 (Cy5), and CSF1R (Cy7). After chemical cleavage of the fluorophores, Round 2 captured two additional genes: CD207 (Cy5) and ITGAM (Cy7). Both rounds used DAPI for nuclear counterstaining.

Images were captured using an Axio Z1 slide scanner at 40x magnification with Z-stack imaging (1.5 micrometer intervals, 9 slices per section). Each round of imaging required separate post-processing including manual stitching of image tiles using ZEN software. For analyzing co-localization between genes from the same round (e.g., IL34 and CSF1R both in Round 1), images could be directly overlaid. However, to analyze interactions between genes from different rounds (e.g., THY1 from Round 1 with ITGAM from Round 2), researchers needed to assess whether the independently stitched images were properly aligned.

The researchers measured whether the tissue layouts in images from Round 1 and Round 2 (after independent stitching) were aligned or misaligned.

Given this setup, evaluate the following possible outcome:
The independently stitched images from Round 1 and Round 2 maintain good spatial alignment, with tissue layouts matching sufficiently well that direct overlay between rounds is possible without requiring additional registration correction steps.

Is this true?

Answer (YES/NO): NO